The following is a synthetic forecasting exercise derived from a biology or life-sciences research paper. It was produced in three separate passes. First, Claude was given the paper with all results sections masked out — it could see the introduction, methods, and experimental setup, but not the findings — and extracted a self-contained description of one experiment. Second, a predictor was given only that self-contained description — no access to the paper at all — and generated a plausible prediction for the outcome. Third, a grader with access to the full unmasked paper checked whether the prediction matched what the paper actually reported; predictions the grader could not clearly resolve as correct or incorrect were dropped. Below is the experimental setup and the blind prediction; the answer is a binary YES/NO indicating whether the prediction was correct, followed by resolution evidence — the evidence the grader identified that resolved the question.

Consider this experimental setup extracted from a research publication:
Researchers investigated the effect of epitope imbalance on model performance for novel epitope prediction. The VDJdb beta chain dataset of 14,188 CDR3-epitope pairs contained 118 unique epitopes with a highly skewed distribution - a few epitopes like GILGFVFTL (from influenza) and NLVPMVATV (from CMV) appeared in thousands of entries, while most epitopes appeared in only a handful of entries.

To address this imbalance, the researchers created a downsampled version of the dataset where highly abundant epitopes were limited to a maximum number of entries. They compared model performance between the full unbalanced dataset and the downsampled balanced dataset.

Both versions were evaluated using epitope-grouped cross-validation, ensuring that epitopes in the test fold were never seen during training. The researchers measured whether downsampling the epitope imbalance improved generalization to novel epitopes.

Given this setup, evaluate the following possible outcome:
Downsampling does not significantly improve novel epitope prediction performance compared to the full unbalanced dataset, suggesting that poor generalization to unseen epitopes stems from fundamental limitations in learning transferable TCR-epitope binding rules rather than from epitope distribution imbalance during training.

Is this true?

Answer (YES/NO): YES